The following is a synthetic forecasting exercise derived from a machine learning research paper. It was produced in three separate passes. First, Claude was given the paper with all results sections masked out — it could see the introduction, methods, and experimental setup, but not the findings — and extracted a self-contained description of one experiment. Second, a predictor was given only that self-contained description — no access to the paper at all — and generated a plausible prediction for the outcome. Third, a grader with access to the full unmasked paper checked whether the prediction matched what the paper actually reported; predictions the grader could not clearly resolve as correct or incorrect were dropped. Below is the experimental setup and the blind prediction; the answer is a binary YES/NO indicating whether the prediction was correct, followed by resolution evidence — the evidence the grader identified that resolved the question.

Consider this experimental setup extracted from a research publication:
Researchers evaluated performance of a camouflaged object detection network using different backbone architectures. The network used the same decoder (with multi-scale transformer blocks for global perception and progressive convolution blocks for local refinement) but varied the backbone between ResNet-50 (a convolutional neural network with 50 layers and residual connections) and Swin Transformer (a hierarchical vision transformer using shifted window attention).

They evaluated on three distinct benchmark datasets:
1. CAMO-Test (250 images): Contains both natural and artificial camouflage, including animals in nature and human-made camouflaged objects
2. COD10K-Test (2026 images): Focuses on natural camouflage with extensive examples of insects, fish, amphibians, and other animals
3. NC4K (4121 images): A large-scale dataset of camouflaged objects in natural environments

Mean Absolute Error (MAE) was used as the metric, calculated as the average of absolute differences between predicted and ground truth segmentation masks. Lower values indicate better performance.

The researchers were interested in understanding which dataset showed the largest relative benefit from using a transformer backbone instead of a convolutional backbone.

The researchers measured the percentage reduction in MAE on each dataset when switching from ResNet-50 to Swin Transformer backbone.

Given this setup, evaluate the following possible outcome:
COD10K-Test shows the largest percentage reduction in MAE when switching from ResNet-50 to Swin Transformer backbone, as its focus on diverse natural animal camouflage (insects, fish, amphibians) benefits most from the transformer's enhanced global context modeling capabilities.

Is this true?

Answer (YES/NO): NO